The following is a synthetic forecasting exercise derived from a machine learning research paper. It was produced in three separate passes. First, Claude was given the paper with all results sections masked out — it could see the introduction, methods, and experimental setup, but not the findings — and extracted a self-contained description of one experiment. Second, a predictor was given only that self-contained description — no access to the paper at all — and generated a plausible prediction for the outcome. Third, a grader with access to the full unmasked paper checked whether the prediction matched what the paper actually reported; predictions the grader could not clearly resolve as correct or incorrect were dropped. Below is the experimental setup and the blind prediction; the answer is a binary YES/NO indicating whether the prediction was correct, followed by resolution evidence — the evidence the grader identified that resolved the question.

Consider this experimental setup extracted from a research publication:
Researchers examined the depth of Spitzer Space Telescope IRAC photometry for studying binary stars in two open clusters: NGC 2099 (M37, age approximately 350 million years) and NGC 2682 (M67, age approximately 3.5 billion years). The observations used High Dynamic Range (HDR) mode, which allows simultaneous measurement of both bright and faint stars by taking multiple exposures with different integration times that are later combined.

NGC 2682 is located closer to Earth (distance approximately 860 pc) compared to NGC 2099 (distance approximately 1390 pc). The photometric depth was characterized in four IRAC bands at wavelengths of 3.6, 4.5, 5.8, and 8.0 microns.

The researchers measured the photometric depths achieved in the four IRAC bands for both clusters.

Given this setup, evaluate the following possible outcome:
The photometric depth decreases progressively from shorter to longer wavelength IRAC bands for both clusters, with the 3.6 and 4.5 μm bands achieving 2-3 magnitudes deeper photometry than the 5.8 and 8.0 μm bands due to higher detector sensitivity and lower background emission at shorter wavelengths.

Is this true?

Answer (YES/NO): NO